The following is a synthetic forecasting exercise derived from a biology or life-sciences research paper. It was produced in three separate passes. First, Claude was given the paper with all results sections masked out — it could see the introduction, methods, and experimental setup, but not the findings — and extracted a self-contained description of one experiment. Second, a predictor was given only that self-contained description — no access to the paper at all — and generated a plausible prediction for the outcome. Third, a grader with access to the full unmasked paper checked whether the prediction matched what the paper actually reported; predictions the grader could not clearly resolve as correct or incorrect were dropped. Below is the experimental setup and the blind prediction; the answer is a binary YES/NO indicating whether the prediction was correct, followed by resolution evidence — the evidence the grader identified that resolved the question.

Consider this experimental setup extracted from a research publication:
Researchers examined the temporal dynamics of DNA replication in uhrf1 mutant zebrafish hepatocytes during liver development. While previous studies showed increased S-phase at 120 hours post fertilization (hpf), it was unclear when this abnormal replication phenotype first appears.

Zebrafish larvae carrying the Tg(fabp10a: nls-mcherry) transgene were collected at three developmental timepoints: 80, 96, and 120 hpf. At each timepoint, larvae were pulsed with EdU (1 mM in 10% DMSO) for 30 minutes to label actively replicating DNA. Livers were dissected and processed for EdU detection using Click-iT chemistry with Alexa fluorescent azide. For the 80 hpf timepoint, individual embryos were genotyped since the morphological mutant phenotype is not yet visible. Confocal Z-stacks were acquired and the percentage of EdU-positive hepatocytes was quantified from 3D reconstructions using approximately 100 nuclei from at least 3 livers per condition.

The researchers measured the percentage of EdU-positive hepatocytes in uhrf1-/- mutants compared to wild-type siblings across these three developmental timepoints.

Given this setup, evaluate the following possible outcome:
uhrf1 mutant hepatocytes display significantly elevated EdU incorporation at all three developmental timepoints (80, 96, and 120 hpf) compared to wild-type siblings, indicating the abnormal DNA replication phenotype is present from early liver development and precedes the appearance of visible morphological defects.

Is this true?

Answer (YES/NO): NO